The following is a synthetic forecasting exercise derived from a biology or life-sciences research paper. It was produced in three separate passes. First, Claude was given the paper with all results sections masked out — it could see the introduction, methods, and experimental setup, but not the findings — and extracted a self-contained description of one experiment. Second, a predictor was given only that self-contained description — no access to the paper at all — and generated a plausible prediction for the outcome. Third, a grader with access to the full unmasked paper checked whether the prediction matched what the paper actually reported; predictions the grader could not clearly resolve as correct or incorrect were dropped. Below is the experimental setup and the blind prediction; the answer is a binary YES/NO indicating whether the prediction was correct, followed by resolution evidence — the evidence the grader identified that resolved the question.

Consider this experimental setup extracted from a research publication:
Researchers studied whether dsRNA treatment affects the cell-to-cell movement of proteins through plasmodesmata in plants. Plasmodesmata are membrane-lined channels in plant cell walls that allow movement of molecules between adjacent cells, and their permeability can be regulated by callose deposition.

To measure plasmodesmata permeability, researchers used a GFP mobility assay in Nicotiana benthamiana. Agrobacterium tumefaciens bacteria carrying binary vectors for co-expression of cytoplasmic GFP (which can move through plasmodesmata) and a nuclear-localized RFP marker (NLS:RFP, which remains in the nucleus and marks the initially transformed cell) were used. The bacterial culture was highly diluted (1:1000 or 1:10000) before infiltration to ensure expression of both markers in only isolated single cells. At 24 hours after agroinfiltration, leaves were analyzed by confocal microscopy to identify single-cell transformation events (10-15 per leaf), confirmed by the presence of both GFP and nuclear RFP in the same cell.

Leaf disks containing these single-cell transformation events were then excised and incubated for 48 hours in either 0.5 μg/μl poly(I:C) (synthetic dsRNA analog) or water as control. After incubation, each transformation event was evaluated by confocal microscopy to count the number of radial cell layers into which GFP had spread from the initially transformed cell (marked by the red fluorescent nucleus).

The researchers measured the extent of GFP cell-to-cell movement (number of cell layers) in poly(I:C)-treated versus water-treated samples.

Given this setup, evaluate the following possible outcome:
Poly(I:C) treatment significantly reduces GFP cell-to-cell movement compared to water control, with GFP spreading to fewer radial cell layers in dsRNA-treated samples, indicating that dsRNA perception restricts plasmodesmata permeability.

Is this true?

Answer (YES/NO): YES